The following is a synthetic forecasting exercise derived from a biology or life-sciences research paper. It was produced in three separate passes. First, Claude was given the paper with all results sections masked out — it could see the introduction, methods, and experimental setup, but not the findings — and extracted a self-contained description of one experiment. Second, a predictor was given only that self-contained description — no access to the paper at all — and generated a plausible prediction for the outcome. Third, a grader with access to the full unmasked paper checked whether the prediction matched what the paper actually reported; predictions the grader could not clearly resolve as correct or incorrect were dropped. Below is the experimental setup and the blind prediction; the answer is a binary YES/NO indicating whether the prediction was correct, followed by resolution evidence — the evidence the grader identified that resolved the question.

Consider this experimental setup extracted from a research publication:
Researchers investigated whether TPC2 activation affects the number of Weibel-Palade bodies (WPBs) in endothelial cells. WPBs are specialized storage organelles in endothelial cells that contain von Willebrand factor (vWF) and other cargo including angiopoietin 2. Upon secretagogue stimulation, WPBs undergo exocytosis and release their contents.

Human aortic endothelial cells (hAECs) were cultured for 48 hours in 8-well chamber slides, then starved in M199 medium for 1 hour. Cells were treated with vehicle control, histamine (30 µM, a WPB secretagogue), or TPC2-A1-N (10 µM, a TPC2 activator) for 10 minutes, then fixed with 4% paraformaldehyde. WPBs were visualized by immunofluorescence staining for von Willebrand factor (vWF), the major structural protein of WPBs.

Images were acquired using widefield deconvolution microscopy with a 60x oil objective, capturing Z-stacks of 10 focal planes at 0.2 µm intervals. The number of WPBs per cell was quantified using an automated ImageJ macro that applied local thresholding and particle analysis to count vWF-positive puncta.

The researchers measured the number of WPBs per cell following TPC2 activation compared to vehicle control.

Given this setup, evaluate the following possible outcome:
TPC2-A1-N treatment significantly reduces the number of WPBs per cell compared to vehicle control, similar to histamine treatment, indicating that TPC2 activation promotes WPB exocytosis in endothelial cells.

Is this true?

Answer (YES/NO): NO